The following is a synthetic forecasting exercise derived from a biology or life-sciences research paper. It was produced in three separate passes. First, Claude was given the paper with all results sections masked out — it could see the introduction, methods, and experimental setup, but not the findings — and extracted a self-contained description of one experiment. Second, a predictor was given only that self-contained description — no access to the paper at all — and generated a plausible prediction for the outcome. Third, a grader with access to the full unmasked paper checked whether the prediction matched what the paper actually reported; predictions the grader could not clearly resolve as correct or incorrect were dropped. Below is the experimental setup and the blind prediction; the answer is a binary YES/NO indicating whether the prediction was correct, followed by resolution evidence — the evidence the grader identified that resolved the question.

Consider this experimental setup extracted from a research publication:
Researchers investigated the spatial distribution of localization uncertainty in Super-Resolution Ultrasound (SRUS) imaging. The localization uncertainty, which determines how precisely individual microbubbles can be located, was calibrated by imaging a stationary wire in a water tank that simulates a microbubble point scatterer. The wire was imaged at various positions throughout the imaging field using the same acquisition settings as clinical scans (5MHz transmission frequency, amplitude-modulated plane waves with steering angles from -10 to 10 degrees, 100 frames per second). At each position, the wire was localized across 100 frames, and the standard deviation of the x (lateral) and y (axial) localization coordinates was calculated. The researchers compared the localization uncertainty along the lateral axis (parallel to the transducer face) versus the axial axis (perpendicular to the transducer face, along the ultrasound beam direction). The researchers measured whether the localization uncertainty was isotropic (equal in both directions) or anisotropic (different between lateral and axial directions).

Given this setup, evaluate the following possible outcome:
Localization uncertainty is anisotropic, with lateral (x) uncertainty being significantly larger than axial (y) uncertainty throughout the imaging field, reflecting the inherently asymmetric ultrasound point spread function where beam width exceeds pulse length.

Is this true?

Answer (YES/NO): YES